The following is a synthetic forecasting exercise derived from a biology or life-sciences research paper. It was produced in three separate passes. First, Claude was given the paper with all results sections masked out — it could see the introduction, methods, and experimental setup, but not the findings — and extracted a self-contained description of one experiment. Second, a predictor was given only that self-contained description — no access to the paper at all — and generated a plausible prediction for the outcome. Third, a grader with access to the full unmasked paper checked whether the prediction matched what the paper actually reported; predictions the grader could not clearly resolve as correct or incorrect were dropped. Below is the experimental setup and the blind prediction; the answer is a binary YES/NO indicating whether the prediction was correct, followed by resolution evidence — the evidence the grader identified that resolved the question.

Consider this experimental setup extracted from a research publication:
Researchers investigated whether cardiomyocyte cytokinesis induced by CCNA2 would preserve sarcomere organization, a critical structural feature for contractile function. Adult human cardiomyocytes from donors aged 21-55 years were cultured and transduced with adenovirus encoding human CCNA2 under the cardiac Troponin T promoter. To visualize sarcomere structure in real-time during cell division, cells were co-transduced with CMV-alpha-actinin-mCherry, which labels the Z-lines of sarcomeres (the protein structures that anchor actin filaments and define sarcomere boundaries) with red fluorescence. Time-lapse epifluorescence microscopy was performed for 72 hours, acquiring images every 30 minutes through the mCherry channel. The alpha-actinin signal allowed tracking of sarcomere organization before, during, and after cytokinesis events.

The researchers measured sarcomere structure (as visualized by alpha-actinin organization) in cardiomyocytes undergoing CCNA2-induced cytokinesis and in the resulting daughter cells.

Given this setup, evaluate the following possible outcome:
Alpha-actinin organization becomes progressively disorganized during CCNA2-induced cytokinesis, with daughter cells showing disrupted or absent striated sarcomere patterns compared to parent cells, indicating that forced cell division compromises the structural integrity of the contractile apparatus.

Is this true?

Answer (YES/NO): NO